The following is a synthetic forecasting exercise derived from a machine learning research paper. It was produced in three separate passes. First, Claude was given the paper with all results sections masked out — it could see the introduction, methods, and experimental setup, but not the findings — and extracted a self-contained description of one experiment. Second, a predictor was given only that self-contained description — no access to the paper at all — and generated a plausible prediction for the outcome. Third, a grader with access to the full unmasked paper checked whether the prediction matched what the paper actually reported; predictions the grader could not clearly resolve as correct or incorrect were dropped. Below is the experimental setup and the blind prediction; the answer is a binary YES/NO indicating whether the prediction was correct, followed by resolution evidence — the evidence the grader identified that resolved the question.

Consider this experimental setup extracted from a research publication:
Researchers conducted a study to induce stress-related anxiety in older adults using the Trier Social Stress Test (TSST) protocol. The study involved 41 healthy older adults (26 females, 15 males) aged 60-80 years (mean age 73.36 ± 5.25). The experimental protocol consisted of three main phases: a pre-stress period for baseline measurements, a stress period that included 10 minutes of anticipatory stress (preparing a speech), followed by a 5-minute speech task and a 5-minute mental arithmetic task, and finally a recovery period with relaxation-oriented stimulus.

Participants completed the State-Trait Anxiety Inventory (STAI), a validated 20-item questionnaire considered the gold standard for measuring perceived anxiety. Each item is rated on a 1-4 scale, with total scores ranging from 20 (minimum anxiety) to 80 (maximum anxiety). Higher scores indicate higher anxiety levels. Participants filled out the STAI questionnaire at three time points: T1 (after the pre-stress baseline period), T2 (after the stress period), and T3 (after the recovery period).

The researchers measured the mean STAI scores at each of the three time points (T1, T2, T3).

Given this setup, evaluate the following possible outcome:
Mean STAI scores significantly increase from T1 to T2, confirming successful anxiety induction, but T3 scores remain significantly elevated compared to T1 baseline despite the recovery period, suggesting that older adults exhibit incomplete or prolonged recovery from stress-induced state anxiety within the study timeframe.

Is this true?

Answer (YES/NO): NO